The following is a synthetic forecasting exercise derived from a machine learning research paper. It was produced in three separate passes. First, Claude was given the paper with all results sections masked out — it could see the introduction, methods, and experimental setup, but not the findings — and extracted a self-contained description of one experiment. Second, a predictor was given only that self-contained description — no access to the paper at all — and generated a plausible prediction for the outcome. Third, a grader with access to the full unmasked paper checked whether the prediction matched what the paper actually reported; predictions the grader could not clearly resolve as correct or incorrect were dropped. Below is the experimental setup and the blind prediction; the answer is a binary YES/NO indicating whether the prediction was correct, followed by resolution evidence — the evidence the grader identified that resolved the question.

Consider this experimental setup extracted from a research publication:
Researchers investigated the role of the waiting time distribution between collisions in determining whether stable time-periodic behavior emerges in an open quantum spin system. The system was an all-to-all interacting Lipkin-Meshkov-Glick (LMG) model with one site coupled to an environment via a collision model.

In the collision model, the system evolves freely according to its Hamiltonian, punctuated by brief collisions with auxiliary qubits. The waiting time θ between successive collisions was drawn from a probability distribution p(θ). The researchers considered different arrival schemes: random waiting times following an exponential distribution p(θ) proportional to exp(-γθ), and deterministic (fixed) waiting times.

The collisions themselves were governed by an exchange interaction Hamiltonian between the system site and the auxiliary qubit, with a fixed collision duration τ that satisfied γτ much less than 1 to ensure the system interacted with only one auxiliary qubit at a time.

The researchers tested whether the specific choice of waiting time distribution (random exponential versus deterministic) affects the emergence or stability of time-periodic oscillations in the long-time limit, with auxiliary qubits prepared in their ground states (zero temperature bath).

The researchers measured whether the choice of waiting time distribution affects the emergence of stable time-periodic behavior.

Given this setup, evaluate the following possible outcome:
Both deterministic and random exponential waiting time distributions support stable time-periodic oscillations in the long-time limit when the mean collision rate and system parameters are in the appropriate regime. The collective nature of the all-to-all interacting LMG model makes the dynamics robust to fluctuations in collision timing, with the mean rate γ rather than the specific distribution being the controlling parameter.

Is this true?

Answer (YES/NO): NO